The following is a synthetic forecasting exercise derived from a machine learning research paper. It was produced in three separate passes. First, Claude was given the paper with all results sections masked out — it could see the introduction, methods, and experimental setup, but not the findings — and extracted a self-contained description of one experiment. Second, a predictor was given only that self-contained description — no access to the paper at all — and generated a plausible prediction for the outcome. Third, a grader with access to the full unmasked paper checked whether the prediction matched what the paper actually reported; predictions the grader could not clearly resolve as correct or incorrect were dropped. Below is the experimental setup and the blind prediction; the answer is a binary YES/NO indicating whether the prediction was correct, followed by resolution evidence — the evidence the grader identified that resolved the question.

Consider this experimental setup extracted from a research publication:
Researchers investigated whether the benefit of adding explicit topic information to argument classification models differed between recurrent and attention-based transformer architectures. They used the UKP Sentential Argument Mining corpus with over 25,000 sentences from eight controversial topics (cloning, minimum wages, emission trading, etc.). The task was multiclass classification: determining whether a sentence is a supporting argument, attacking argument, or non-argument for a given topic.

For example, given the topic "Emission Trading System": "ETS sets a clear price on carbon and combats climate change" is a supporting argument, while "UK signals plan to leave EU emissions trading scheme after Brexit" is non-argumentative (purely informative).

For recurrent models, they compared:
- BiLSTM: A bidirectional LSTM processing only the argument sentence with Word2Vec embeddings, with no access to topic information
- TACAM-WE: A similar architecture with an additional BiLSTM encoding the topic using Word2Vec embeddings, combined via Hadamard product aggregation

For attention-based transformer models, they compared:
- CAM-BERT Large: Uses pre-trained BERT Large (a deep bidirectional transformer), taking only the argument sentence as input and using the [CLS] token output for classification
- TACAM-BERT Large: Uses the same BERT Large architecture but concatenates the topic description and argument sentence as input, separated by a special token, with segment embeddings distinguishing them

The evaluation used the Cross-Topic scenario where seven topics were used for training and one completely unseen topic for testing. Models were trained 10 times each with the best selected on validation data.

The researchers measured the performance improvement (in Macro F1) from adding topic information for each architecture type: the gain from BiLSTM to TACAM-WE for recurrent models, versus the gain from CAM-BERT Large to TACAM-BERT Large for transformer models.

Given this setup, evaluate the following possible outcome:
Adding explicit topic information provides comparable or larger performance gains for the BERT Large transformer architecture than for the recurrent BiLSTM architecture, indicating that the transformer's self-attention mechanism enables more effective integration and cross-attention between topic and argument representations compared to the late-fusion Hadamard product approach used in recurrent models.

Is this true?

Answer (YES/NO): YES